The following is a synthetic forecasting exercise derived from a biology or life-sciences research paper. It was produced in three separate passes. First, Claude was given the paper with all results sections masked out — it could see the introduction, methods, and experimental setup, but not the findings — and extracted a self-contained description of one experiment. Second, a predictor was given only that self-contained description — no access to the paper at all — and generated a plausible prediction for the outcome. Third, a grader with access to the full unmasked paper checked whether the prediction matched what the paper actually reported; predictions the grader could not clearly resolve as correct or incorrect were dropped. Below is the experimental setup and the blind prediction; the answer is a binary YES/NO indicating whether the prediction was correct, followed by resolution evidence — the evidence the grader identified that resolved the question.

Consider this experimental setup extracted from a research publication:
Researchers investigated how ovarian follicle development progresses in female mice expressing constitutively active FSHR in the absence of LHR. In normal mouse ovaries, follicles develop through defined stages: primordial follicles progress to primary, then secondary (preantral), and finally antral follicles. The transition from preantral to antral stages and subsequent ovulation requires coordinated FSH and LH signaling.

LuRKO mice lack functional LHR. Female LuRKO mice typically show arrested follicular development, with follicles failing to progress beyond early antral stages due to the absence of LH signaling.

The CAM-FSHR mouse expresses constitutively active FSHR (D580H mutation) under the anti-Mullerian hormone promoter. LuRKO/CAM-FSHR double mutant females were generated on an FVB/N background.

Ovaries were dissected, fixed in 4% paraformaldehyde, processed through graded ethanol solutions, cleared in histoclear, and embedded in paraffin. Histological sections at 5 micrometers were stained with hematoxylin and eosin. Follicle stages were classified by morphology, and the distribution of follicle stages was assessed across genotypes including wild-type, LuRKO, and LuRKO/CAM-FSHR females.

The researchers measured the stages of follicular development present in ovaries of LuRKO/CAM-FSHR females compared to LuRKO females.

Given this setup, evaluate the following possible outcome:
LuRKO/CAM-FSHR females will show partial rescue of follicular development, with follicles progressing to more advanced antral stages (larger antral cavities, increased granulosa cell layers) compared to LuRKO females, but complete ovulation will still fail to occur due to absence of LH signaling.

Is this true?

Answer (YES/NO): YES